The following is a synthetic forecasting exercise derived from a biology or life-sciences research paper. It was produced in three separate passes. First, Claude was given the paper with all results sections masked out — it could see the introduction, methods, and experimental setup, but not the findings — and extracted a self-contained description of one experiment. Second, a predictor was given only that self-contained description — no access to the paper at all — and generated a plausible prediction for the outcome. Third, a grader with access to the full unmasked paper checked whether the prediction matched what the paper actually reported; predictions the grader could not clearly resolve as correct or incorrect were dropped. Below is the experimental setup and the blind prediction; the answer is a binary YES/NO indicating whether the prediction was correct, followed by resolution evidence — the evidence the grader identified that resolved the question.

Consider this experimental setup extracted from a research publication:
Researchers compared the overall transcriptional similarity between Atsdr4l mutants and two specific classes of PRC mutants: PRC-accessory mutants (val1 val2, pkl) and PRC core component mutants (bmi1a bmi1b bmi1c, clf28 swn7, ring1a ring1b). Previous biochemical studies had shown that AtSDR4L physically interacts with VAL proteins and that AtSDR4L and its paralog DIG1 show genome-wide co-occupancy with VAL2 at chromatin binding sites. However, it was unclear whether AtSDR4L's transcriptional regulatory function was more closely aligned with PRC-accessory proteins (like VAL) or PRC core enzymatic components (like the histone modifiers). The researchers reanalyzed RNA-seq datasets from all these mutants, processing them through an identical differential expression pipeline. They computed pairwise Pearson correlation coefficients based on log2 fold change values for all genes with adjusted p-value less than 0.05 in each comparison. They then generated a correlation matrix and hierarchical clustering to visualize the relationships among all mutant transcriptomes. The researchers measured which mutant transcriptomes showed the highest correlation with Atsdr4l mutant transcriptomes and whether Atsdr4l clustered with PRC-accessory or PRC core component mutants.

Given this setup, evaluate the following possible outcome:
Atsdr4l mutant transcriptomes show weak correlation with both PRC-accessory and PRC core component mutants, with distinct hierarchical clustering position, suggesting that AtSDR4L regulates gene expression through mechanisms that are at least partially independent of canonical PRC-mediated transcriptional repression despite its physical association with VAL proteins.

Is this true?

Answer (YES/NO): NO